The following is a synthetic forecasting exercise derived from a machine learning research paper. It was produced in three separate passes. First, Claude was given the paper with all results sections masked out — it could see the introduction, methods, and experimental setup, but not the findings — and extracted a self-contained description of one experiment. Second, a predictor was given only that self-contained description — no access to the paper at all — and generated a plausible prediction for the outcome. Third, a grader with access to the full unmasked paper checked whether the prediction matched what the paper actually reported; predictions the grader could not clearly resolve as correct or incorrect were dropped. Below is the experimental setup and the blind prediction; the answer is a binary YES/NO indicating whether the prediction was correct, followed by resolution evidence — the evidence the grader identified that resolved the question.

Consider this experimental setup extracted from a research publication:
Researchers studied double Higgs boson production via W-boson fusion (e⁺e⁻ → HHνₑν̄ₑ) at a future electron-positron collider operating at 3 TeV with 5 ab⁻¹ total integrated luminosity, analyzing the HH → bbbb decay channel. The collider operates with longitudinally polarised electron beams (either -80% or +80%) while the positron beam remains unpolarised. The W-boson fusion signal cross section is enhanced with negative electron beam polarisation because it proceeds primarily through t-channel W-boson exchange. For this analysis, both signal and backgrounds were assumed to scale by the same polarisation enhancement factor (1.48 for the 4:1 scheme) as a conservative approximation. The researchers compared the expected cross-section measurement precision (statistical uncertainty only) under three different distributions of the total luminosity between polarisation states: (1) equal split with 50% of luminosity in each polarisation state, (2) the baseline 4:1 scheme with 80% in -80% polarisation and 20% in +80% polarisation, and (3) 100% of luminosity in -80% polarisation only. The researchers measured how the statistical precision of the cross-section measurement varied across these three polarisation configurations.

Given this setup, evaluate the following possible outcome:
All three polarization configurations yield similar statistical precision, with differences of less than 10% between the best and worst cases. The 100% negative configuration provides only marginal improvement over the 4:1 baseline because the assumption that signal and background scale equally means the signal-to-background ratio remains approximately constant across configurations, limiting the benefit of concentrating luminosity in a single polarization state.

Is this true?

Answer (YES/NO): NO